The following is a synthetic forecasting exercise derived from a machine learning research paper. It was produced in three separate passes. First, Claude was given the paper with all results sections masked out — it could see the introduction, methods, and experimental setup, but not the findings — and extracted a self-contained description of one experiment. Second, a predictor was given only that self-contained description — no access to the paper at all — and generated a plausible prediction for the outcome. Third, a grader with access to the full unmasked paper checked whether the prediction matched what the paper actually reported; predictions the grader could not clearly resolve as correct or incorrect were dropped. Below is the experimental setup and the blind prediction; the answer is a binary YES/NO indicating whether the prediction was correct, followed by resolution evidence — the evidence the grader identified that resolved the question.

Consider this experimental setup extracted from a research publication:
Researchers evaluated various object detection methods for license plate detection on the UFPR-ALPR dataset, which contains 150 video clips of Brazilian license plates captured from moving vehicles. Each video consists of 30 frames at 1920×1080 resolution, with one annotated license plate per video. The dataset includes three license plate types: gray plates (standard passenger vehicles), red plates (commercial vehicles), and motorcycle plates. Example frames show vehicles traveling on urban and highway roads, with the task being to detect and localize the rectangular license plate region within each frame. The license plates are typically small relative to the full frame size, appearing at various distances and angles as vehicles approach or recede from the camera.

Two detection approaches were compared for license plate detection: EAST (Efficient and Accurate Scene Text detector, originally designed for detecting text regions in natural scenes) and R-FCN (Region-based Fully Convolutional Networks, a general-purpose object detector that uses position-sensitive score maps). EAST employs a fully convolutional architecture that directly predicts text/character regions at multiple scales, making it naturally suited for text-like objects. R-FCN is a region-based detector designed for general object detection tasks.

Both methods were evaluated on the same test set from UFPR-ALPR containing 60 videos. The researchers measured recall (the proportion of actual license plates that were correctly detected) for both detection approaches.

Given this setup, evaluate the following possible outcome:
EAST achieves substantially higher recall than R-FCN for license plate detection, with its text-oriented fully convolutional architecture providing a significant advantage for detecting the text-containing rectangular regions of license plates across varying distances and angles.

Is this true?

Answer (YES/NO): NO